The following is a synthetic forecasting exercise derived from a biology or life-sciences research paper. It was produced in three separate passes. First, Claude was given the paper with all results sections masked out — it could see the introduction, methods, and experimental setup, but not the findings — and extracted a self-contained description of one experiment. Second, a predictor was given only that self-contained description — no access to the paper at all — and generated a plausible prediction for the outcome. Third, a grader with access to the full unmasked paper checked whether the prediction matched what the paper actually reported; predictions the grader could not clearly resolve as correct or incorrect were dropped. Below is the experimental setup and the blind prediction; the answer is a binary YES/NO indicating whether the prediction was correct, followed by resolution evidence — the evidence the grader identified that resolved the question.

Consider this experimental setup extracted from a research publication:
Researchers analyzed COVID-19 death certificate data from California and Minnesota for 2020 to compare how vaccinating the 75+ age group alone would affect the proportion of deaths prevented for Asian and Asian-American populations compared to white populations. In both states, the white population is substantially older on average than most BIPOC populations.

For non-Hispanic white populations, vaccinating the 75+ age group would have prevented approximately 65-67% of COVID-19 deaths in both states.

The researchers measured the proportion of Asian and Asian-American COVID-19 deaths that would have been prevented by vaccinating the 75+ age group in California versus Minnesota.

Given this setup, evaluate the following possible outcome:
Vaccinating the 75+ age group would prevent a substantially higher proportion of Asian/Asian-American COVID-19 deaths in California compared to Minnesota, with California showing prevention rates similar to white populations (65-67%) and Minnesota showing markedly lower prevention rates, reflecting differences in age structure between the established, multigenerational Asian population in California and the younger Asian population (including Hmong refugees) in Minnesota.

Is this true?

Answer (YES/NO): YES